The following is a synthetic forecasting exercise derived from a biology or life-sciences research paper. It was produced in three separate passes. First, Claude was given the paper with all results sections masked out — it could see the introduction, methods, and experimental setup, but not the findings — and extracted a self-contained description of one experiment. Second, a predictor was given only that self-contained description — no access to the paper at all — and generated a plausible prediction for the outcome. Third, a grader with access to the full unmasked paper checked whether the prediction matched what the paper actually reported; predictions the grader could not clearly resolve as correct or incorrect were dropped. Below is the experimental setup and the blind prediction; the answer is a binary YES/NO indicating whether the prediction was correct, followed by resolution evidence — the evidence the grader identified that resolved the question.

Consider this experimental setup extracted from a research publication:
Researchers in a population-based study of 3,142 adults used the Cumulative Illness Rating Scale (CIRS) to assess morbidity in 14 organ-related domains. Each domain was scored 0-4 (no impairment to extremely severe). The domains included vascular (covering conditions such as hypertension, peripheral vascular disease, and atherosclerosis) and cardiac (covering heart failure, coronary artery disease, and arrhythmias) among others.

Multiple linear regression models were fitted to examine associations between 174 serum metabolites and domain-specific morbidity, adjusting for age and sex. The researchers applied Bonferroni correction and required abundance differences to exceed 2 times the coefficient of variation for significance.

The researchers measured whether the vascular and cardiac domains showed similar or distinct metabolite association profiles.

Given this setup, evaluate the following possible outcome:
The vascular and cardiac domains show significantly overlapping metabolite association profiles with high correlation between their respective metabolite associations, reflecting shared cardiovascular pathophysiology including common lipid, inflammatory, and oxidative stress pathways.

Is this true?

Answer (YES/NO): NO